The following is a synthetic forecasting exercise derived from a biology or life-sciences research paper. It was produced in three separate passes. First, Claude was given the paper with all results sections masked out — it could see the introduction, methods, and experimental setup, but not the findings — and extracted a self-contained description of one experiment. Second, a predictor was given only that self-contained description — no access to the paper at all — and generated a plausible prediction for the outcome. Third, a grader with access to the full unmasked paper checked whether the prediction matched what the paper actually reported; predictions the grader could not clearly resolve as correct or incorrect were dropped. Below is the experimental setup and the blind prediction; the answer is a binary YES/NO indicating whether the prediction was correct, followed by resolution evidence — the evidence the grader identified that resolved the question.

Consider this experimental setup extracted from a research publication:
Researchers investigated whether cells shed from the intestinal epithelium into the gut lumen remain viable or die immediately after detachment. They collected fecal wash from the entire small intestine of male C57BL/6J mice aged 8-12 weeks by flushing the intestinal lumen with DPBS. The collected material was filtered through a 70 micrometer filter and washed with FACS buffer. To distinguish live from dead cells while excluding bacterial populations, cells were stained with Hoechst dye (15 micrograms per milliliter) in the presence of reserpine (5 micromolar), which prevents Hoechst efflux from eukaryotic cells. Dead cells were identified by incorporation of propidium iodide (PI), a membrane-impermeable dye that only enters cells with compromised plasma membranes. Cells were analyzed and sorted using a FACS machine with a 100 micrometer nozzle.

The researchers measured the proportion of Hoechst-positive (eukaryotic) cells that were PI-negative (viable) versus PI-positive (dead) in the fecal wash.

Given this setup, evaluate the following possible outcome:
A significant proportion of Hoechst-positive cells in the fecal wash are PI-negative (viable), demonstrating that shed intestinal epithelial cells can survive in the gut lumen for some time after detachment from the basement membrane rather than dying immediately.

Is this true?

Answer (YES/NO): YES